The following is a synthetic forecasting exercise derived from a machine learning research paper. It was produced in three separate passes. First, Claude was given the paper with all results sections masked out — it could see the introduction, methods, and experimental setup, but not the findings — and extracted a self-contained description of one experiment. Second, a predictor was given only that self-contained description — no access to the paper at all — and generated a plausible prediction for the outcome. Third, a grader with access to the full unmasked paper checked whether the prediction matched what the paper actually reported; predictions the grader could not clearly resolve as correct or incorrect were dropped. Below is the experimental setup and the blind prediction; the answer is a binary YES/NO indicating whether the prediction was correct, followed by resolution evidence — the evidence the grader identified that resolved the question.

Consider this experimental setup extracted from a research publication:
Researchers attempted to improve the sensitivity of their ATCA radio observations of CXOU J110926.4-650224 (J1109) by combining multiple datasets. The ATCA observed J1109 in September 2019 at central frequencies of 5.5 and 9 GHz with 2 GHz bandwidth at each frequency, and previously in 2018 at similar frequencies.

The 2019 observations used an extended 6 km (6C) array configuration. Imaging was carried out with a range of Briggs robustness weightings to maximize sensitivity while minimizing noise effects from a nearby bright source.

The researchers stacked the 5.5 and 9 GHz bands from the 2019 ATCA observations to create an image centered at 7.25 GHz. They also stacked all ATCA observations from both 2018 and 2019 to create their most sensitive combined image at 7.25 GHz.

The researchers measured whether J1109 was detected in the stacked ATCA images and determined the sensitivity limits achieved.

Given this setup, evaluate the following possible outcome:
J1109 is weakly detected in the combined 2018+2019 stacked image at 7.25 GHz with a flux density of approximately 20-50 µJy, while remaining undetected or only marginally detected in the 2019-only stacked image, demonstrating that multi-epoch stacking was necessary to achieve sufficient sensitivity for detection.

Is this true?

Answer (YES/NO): NO